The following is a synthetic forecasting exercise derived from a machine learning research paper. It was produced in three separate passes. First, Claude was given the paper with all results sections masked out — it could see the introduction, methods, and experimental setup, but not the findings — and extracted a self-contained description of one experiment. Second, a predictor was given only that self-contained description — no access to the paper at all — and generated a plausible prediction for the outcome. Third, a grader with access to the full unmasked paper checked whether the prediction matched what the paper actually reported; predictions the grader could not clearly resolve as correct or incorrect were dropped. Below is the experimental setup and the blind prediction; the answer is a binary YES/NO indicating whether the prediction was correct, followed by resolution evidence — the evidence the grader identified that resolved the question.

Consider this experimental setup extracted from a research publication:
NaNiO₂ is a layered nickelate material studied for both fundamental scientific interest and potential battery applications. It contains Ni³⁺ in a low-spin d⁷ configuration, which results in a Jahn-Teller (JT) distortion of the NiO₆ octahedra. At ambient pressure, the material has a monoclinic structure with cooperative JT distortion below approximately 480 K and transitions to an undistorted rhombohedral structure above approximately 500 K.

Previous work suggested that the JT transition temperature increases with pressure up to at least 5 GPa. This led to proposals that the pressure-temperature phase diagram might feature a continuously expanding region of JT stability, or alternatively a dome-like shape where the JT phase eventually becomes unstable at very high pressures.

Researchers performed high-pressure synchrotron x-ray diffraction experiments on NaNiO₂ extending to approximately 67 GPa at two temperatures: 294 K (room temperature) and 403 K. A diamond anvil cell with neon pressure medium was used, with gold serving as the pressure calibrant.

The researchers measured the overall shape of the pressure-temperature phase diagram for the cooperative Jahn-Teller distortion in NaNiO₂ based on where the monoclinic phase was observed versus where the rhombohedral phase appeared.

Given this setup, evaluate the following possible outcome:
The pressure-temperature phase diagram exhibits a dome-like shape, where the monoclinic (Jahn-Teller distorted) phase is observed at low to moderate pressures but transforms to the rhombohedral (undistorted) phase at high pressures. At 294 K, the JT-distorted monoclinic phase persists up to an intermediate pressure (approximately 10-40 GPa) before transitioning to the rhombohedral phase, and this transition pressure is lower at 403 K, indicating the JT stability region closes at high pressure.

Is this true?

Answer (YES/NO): NO